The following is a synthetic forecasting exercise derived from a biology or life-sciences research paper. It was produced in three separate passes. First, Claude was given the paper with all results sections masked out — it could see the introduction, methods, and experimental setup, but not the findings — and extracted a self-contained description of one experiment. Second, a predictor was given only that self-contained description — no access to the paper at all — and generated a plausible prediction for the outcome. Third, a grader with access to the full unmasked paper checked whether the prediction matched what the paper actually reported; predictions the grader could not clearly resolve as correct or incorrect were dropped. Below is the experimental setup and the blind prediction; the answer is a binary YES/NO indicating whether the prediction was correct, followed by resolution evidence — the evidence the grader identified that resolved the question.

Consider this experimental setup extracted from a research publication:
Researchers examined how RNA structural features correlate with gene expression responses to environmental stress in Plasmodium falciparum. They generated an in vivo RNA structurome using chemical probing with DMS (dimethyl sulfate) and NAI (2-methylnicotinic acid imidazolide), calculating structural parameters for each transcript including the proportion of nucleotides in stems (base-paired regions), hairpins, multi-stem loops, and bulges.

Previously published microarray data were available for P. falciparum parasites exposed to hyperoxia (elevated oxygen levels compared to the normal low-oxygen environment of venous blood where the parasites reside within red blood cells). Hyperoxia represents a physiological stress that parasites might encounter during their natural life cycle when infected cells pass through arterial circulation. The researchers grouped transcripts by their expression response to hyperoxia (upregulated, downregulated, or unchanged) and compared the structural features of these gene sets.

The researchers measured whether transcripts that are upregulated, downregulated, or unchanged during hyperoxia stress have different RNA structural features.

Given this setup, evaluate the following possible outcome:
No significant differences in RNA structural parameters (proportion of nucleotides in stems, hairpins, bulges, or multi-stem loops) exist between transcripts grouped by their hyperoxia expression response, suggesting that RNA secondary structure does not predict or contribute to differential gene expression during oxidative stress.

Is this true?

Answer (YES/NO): YES